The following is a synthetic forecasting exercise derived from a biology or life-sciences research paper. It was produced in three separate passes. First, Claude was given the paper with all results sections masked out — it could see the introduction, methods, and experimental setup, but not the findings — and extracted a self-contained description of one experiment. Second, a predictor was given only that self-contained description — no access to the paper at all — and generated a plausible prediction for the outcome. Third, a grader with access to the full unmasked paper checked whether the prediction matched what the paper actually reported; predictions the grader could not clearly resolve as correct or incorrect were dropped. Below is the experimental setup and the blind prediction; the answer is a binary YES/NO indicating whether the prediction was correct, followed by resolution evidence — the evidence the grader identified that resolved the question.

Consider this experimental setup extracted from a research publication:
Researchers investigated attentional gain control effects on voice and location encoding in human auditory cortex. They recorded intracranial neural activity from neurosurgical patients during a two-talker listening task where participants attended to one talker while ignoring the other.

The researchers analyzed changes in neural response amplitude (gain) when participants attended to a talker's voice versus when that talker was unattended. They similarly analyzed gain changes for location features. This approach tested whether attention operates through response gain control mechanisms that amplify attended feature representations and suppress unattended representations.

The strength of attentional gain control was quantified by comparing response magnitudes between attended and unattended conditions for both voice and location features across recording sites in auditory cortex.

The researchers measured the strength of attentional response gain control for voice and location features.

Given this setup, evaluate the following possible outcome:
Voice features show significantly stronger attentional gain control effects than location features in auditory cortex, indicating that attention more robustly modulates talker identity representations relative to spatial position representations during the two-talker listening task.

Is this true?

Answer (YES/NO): NO